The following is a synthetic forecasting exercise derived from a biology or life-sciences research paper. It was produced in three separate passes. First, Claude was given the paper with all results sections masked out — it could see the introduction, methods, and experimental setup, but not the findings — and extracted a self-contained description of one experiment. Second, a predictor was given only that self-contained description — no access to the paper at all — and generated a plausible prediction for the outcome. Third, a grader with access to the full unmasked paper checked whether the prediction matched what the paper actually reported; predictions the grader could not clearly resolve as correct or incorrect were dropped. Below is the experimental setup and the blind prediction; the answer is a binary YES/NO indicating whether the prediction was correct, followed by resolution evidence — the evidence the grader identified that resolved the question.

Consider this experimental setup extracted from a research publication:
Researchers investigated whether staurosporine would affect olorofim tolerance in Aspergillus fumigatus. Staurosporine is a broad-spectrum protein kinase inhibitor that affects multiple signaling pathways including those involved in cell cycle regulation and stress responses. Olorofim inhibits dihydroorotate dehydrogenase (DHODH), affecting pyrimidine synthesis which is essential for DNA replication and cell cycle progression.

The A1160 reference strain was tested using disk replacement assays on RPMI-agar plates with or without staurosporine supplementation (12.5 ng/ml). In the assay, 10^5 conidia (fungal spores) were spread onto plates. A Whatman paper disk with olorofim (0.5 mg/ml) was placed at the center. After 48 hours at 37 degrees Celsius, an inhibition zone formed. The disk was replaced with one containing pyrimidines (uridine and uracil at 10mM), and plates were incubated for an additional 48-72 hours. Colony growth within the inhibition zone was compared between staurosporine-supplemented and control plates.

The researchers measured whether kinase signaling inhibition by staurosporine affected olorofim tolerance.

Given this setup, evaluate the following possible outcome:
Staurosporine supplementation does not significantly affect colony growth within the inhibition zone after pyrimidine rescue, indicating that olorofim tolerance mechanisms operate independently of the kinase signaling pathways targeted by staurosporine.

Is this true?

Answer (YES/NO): YES